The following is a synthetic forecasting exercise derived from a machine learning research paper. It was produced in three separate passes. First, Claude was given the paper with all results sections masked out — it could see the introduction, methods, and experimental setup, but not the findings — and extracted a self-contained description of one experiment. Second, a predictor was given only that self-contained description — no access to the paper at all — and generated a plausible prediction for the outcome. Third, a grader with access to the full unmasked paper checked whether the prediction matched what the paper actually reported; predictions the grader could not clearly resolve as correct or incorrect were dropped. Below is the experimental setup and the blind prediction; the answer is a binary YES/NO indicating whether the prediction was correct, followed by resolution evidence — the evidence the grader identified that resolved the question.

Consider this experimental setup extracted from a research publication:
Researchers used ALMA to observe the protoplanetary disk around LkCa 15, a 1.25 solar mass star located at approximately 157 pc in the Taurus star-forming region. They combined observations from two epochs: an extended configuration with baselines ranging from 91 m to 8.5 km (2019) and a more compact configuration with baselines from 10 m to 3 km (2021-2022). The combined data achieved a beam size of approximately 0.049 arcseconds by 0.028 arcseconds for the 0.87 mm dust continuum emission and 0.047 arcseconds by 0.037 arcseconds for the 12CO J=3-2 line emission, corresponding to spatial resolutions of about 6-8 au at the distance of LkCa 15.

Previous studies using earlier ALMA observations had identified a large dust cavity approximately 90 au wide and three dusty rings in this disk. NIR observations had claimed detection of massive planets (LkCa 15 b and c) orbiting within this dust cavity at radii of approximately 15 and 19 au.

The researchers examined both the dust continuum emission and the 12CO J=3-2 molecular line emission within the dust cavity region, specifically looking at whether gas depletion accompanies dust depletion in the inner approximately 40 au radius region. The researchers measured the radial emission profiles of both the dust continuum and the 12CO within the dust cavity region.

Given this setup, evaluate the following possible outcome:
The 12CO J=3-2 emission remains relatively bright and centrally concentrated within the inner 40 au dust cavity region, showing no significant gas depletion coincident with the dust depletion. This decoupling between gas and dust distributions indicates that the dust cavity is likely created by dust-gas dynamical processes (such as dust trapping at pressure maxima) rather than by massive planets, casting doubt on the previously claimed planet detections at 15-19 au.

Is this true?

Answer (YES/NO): YES